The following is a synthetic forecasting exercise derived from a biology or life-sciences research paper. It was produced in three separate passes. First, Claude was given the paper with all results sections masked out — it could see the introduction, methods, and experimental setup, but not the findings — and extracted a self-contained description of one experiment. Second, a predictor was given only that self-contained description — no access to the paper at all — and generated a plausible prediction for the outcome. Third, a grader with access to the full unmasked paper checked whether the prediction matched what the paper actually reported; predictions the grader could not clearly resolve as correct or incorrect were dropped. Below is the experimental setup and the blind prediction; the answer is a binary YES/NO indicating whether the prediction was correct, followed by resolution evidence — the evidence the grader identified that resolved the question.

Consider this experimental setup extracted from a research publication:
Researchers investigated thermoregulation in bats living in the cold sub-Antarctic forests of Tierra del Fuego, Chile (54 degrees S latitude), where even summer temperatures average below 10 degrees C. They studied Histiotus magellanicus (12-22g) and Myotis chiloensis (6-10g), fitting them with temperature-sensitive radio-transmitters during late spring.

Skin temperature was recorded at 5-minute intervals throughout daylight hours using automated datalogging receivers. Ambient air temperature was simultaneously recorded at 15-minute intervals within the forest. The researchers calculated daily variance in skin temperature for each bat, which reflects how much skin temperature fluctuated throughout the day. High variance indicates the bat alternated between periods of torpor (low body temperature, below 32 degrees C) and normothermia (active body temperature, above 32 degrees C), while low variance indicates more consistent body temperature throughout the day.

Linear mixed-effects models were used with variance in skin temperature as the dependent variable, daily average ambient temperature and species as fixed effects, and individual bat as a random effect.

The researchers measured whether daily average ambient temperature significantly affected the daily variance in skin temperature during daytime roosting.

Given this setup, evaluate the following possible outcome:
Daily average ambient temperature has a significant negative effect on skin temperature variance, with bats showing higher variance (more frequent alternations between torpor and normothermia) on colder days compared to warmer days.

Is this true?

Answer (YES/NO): NO